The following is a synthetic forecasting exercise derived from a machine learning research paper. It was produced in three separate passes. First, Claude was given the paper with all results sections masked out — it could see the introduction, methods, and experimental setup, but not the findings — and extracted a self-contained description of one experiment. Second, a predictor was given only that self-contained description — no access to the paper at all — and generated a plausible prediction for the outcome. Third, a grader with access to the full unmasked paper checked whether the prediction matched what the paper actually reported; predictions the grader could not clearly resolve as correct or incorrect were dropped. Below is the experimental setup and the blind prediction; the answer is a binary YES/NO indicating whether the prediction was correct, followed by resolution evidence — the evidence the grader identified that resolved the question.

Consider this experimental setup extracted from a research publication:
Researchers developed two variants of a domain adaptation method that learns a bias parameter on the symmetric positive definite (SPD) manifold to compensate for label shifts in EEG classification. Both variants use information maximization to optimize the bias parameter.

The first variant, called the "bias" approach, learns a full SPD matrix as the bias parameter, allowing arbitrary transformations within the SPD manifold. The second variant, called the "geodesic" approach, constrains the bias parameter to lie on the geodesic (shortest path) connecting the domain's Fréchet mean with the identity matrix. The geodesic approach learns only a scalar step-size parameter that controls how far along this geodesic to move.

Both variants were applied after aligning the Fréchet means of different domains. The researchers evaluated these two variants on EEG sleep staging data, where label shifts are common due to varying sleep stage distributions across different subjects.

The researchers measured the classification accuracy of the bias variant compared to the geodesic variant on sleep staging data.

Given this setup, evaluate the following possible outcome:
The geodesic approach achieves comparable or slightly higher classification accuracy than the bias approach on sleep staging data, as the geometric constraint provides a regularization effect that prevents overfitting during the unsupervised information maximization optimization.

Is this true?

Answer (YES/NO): NO